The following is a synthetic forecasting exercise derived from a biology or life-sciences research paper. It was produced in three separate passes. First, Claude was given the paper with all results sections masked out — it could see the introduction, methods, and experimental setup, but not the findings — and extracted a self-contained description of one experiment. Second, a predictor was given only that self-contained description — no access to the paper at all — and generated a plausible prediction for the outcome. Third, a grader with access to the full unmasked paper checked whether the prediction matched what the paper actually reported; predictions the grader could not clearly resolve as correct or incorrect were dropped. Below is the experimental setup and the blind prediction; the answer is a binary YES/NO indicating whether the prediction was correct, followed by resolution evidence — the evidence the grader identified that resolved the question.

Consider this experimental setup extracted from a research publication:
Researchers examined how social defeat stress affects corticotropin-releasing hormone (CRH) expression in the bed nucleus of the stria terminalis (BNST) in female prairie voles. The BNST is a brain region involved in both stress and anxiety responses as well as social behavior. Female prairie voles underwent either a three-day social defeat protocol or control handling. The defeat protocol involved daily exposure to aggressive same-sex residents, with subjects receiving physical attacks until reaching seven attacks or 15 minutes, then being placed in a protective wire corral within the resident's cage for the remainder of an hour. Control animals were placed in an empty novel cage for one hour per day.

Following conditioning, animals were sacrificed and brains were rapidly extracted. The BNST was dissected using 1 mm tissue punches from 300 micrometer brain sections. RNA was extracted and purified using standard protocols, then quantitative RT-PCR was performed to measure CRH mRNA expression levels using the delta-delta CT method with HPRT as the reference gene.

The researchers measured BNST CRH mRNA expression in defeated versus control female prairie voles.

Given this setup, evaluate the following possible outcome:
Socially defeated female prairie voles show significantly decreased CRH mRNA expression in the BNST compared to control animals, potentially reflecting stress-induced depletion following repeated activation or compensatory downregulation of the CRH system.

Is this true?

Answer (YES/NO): NO